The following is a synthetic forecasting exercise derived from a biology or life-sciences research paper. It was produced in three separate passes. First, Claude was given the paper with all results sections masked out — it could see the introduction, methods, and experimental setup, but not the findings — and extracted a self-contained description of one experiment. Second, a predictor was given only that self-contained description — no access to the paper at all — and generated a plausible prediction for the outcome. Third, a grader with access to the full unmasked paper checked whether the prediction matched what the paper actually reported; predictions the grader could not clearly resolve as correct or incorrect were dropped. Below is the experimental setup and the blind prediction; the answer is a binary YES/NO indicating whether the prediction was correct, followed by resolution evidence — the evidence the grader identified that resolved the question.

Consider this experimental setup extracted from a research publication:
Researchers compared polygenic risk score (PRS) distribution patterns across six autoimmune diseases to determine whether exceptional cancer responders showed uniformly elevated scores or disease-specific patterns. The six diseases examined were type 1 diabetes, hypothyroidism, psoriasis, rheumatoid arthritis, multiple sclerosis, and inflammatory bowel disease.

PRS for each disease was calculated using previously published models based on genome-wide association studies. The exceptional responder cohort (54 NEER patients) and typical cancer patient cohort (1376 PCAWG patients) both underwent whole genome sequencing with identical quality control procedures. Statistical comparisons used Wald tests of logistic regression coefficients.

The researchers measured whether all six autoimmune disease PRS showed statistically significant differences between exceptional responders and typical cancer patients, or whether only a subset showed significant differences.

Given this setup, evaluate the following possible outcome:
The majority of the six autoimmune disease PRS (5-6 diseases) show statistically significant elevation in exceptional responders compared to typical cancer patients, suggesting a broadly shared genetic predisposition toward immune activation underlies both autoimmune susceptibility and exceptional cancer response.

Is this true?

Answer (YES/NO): NO